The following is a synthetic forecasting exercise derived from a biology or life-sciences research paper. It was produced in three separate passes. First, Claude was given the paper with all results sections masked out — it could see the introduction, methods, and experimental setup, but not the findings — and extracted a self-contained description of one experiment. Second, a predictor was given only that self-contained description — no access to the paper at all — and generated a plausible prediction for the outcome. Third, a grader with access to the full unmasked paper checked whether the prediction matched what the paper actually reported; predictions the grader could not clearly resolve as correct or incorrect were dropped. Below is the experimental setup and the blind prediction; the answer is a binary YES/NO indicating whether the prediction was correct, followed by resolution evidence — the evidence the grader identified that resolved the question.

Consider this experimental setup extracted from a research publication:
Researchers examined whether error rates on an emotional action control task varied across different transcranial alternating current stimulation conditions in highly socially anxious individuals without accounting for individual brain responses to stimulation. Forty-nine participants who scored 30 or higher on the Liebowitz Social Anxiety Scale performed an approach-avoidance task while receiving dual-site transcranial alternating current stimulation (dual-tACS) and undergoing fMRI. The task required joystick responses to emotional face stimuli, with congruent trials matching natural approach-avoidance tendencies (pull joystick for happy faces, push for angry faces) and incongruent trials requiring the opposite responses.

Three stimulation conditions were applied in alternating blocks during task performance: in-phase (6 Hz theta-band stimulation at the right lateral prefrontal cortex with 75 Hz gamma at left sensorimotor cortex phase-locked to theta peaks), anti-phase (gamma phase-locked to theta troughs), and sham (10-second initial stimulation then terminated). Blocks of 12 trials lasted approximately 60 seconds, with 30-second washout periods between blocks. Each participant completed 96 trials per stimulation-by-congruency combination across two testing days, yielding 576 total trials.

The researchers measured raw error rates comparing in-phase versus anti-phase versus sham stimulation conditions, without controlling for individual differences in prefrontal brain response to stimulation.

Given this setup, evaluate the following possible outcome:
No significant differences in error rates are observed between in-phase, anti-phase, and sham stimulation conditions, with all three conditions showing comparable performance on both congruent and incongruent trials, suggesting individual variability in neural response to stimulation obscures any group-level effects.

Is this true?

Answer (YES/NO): YES